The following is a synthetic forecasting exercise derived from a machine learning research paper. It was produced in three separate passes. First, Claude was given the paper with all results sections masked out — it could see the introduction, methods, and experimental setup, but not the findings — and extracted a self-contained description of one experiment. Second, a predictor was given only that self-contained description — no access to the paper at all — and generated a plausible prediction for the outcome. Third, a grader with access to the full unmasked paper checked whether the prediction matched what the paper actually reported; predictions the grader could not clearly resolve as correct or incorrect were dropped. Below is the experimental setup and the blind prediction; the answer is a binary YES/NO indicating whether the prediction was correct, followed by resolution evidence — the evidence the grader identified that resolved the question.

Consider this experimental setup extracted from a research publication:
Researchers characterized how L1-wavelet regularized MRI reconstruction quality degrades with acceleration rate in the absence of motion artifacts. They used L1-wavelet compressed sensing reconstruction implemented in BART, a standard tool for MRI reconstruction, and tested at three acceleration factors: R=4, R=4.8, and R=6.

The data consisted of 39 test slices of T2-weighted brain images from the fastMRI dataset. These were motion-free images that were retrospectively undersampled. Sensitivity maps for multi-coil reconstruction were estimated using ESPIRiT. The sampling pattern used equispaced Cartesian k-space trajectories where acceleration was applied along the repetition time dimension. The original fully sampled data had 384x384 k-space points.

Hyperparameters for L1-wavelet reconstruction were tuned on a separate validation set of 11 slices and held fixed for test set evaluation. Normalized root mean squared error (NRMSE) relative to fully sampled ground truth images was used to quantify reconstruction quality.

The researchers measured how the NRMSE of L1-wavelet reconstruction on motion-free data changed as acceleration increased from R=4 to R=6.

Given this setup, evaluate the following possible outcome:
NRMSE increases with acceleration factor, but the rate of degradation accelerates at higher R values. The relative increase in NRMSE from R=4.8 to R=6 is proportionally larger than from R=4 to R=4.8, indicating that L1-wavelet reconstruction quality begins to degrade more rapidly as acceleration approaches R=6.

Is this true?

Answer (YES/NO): YES